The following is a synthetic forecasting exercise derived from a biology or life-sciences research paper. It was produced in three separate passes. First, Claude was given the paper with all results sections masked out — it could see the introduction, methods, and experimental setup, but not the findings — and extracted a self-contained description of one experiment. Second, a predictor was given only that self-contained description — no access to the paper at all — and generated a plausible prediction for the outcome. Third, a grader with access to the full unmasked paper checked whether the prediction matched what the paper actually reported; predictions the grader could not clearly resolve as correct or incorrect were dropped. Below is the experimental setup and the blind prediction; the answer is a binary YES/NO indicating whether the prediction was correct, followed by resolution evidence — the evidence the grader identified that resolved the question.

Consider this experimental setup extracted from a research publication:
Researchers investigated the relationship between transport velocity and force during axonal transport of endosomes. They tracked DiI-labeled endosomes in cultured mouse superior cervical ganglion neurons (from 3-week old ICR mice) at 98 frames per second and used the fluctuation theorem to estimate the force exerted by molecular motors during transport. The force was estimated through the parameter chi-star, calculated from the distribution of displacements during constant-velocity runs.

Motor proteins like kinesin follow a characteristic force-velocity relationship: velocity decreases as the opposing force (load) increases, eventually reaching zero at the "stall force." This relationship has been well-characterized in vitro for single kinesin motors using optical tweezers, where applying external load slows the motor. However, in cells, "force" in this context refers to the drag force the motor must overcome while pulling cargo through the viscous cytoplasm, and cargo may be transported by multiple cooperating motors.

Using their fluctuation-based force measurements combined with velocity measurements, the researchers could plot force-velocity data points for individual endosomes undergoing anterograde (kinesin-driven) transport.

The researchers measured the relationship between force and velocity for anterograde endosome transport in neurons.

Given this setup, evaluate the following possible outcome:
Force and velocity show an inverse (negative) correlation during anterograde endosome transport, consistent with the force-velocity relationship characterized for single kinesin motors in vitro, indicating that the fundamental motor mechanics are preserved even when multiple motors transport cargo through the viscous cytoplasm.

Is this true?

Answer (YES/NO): NO